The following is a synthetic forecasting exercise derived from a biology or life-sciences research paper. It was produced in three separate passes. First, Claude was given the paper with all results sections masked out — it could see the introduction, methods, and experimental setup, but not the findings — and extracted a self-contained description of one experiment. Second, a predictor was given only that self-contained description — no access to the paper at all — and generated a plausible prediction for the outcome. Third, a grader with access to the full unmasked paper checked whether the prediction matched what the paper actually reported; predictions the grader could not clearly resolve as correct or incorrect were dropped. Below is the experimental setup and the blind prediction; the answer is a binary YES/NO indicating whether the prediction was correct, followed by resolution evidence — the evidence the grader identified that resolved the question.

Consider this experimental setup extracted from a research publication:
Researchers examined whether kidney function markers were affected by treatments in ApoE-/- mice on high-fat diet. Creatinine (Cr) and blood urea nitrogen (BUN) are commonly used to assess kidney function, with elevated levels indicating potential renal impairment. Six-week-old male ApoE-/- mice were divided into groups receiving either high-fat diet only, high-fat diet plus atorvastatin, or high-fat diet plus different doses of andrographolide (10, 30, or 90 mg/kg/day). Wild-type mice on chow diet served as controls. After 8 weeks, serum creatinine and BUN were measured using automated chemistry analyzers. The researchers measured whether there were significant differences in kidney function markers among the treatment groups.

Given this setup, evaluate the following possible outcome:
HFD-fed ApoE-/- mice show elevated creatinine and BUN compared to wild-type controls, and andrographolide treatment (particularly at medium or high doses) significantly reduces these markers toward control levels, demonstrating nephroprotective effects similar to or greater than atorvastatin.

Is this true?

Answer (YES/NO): NO